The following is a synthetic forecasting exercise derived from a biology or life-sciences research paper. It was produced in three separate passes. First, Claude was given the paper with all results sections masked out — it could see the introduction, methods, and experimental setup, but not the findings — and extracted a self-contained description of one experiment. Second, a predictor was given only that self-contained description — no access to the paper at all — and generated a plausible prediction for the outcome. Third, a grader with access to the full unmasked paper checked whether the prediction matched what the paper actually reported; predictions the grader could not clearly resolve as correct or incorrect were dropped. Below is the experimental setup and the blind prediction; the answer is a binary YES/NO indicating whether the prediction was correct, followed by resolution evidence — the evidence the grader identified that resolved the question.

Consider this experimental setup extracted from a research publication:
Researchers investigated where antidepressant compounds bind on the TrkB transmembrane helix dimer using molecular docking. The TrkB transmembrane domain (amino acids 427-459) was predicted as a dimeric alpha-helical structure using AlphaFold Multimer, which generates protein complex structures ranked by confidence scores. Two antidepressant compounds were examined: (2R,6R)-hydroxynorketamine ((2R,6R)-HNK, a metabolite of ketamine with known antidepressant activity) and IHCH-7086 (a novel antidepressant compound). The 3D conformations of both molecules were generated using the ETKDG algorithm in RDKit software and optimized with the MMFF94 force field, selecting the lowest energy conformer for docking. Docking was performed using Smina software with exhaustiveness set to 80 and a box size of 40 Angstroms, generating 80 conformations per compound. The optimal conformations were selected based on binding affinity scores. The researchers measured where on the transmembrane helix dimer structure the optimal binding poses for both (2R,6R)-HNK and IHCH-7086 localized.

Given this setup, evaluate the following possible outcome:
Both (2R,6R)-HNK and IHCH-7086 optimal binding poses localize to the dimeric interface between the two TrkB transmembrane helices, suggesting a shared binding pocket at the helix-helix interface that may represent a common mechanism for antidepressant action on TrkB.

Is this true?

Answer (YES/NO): YES